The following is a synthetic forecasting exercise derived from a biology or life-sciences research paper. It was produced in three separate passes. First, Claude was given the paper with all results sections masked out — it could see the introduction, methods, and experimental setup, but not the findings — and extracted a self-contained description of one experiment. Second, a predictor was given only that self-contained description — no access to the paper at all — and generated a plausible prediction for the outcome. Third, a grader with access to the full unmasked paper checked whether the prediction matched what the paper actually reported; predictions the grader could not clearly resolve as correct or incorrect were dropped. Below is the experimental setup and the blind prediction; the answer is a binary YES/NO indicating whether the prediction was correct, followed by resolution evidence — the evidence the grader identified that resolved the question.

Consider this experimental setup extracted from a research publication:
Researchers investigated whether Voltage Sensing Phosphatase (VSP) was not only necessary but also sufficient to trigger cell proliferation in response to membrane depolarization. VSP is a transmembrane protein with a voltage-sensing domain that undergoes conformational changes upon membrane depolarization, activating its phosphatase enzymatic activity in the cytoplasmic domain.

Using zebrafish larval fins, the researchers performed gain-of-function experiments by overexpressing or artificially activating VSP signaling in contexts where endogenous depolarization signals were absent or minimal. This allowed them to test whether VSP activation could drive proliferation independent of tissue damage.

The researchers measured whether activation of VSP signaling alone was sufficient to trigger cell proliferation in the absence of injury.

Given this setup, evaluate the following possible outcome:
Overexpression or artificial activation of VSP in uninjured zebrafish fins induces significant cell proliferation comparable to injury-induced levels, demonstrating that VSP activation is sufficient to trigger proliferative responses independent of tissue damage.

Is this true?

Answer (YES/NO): NO